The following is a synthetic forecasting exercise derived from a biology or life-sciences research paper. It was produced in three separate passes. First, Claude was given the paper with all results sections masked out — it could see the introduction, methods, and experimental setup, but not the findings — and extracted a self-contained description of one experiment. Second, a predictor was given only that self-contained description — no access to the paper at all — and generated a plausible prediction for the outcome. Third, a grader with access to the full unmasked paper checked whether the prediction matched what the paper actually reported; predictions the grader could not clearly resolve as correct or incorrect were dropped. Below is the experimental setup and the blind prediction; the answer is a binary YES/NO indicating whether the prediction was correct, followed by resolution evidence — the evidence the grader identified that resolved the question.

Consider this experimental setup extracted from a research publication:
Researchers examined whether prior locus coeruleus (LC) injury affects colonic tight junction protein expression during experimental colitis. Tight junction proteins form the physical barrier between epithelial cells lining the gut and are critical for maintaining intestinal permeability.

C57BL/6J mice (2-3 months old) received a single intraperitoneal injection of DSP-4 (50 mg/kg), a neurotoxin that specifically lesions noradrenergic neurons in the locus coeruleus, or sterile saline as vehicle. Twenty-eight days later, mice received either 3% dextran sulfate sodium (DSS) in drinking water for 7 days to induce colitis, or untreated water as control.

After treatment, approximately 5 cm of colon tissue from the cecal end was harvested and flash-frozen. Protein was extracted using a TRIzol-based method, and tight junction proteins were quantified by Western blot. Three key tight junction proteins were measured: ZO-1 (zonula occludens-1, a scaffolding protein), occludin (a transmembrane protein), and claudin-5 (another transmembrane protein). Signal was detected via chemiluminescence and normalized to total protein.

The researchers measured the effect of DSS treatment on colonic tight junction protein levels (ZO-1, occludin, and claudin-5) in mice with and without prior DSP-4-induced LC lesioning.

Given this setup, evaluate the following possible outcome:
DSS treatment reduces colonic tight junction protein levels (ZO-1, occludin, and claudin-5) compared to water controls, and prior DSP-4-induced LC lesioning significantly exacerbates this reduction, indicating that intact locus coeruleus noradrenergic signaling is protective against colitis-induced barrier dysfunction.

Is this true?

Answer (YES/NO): NO